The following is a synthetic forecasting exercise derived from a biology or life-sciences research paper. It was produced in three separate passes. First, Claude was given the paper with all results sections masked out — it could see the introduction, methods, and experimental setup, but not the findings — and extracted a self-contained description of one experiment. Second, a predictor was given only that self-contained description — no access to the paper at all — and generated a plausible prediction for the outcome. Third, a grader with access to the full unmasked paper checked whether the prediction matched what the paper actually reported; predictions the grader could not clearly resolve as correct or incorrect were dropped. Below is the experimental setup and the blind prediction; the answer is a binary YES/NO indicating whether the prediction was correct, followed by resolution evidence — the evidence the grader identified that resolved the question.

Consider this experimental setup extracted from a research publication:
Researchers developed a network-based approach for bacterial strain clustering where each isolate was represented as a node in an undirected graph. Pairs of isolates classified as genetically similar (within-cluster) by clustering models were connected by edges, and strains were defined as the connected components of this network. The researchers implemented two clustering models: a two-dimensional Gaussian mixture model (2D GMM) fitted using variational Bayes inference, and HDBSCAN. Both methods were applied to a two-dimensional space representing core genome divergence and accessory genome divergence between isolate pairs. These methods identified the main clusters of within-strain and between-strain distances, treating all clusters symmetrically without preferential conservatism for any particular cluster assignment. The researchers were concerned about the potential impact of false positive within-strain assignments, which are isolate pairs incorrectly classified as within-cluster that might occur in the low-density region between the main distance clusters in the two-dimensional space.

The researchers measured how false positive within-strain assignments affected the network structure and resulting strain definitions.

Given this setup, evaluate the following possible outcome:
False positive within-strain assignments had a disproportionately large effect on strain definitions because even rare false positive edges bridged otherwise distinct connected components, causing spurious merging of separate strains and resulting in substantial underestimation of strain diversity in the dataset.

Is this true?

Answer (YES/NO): YES